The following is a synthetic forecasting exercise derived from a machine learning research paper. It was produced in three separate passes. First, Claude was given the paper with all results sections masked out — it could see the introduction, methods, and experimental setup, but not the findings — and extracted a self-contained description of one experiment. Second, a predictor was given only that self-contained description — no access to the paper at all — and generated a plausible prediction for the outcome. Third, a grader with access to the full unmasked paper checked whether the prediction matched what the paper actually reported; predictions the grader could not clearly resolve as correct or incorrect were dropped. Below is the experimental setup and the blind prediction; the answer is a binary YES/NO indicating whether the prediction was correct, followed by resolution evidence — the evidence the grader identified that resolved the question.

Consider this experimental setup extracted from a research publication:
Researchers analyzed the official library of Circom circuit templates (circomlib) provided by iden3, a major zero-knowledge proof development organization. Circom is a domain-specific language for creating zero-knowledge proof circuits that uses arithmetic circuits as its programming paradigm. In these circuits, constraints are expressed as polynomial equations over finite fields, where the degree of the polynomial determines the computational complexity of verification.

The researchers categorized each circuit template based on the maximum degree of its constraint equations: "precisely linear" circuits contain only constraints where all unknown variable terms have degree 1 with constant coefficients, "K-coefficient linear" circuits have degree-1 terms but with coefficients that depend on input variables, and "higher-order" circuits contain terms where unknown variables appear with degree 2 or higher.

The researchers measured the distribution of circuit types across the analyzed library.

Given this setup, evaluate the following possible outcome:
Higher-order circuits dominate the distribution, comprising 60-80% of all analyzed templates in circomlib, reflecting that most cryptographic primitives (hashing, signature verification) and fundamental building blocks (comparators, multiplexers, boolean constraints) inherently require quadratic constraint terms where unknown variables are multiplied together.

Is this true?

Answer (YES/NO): NO